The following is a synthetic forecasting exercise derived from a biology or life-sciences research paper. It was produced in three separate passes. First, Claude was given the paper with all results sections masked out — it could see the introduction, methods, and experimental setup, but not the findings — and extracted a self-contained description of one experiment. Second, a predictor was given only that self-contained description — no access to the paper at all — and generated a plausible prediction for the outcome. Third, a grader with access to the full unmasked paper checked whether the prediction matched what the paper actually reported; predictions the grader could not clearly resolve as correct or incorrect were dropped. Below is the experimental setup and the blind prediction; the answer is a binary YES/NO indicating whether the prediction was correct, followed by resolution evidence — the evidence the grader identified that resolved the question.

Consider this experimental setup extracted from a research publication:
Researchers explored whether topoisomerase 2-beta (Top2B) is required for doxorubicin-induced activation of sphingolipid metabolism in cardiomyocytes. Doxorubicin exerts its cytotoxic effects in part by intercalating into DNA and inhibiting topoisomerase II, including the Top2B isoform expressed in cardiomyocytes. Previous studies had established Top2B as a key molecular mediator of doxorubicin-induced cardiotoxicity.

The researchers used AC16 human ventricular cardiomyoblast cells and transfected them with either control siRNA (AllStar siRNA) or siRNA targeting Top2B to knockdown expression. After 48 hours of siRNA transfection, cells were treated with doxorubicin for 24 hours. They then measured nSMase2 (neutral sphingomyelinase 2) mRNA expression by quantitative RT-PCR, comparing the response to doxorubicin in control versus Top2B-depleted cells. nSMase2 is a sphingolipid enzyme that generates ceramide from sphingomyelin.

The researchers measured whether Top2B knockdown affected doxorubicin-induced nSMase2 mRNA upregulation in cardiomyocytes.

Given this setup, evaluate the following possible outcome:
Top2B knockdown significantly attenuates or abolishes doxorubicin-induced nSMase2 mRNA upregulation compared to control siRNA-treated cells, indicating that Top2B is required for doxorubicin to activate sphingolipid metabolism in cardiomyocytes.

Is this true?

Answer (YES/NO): YES